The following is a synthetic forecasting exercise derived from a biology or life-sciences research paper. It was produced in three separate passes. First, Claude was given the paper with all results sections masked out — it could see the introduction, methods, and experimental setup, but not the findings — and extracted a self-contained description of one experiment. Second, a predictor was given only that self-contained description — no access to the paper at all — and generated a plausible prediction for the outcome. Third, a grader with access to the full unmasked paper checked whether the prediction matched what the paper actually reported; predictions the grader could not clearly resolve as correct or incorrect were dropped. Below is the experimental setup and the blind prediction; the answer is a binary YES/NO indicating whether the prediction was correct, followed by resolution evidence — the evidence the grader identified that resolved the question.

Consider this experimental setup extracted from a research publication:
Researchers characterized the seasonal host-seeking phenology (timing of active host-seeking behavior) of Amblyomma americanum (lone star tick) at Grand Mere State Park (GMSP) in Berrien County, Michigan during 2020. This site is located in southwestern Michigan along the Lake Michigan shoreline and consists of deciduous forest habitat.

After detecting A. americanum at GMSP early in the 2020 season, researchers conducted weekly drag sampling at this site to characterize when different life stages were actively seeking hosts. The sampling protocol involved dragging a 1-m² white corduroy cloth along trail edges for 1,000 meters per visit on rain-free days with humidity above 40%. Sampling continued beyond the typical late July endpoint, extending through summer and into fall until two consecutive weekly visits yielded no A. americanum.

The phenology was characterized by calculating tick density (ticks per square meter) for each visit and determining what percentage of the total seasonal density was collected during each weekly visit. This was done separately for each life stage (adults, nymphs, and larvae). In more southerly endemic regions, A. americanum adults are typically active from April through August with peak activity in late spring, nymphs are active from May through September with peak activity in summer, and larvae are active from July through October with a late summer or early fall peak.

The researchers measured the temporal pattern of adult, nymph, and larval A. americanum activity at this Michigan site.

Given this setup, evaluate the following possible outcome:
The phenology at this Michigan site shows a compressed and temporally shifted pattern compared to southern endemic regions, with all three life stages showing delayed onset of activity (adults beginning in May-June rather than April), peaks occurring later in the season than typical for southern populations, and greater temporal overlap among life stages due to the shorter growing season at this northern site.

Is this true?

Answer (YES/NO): NO